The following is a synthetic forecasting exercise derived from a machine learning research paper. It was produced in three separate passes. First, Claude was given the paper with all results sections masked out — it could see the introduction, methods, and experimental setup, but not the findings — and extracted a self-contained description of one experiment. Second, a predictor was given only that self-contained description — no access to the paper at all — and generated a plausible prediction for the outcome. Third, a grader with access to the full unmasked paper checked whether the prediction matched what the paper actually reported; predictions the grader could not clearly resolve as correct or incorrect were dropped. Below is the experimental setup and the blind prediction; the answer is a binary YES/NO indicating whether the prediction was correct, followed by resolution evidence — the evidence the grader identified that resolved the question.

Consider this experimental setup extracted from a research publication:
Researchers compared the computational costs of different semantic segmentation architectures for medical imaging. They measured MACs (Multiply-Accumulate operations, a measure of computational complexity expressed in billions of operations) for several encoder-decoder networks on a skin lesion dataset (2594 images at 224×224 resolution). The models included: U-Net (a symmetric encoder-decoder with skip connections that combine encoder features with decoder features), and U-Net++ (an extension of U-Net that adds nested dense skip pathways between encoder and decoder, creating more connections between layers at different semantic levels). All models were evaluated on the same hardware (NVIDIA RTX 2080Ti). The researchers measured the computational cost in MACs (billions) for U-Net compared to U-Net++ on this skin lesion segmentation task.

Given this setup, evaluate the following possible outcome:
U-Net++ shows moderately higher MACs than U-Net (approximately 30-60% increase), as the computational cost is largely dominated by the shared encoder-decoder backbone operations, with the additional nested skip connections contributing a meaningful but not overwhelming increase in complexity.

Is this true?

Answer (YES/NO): NO